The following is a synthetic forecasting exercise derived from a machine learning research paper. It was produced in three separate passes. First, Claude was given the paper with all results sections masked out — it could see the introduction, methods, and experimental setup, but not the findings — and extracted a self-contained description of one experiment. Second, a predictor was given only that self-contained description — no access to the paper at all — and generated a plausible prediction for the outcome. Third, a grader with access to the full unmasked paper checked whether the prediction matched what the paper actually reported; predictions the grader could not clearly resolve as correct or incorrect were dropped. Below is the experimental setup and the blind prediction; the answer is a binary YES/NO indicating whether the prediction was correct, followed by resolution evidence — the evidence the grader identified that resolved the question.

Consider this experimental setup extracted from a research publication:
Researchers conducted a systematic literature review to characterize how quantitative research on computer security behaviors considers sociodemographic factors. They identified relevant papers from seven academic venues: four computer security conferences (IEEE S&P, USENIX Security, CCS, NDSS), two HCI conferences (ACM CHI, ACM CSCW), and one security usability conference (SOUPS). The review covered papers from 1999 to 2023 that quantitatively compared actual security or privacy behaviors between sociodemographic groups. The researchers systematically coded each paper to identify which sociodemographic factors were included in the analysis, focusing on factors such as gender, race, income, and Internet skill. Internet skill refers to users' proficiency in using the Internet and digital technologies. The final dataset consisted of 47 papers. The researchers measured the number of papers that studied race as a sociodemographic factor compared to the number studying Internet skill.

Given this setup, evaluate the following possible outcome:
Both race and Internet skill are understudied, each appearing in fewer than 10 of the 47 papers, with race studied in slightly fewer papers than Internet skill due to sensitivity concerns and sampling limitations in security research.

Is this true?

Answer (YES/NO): NO